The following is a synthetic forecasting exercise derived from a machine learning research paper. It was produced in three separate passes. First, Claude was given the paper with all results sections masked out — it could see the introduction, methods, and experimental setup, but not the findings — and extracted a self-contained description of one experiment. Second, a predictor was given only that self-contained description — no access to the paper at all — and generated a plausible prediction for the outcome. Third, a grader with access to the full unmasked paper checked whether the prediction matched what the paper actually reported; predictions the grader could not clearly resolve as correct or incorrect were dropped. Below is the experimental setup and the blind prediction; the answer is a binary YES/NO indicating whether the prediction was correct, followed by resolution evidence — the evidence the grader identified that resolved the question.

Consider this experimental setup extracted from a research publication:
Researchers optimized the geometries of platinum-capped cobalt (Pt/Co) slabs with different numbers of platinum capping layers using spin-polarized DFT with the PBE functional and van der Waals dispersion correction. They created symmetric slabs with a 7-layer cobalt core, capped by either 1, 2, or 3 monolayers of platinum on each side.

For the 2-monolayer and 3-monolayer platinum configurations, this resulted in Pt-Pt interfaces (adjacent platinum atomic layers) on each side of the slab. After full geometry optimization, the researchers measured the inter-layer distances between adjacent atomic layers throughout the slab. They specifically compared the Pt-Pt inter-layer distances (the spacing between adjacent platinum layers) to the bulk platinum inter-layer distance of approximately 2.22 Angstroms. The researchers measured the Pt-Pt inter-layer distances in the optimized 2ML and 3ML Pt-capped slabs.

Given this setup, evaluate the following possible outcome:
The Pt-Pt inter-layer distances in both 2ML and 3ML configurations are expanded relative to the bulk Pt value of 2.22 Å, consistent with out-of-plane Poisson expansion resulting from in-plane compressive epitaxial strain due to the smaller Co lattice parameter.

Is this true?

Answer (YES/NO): YES